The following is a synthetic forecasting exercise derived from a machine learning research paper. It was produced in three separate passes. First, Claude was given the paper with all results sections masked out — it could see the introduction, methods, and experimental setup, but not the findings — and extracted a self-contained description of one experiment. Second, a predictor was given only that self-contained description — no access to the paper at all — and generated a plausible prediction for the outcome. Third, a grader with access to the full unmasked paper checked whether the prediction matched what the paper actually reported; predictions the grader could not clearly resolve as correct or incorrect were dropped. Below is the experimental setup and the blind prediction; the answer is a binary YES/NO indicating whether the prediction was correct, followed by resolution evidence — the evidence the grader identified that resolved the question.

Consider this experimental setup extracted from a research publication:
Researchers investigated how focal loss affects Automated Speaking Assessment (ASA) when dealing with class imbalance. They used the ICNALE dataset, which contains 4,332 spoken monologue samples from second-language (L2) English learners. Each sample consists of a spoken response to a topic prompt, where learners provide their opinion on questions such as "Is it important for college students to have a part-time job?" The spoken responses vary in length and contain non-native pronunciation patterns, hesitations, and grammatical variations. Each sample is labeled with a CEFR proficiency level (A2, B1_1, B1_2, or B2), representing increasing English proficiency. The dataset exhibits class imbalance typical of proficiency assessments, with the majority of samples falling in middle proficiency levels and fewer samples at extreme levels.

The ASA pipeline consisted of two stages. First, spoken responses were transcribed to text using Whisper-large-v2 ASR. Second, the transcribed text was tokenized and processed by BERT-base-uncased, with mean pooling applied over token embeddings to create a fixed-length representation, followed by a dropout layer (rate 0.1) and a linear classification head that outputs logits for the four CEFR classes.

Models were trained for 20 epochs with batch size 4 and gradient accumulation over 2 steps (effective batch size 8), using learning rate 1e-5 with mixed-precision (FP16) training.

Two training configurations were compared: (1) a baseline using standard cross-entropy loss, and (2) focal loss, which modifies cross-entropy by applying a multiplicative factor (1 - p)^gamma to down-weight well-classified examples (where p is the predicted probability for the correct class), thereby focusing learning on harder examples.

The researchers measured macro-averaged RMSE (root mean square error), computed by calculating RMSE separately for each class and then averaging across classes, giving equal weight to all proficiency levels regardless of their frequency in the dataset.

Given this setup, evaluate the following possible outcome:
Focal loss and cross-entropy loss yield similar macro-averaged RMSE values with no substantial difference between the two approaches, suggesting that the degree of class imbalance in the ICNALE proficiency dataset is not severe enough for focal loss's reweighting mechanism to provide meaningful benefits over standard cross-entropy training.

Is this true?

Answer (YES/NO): NO